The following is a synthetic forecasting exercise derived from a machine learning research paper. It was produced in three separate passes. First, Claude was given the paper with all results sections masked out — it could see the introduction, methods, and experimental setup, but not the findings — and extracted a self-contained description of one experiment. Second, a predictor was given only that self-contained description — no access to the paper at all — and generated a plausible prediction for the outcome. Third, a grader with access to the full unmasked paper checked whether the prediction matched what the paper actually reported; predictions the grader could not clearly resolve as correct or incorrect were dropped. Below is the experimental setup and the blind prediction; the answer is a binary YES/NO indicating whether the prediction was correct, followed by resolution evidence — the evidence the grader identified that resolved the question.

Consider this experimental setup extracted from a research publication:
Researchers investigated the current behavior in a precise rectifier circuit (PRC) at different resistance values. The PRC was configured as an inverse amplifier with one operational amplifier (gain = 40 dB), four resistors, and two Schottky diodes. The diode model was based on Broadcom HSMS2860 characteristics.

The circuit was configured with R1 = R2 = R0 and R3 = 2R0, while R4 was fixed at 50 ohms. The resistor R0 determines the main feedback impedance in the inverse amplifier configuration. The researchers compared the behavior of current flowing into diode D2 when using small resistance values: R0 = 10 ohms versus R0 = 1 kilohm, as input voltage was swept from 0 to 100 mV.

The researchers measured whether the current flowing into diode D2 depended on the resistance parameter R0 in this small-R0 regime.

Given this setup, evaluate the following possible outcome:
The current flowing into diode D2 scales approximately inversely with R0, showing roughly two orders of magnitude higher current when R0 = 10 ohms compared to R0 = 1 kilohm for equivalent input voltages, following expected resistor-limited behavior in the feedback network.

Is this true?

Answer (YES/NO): NO